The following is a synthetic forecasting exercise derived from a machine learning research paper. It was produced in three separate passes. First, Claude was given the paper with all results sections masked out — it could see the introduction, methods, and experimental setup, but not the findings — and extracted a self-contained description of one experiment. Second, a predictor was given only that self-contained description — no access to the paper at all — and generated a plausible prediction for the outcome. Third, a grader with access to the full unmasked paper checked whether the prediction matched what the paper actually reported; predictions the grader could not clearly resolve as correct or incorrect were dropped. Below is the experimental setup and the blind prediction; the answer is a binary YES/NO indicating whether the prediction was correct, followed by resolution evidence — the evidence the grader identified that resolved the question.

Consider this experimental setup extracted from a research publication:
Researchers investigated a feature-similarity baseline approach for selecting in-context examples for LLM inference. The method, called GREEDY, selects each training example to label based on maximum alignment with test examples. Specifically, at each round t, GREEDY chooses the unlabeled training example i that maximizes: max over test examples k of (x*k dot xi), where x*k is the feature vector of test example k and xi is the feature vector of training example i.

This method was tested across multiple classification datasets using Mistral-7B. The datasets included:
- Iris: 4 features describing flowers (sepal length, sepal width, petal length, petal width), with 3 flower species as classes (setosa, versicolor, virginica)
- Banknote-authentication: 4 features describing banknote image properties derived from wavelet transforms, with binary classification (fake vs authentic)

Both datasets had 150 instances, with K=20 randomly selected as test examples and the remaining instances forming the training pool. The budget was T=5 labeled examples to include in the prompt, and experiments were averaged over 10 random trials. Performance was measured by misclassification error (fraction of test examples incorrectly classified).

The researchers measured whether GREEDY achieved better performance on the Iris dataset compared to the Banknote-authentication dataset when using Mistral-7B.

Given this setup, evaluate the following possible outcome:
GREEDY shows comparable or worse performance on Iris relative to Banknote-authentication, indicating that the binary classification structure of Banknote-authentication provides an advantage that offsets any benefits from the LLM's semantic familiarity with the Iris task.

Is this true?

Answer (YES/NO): YES